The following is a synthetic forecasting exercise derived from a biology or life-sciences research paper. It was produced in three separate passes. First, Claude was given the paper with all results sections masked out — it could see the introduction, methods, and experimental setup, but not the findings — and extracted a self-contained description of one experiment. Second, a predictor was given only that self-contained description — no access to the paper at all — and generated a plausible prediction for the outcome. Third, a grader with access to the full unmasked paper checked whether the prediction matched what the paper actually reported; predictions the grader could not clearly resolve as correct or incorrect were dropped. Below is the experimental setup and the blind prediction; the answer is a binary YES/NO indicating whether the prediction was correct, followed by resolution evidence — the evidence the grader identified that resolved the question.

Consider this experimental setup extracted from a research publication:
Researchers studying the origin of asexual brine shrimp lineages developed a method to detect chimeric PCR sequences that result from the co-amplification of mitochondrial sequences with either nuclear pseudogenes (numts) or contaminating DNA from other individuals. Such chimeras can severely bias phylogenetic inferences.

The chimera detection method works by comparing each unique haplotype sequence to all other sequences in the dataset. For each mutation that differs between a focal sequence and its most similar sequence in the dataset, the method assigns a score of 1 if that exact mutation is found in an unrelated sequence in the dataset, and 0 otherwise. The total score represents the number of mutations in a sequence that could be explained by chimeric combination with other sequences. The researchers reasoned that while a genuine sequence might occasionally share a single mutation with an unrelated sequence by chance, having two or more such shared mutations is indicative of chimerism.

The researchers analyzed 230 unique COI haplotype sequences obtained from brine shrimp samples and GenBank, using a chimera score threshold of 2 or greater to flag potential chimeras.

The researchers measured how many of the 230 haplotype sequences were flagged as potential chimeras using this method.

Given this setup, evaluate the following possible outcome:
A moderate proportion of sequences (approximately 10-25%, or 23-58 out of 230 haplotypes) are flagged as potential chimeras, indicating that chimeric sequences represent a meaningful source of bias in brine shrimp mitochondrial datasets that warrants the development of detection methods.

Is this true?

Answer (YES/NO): NO